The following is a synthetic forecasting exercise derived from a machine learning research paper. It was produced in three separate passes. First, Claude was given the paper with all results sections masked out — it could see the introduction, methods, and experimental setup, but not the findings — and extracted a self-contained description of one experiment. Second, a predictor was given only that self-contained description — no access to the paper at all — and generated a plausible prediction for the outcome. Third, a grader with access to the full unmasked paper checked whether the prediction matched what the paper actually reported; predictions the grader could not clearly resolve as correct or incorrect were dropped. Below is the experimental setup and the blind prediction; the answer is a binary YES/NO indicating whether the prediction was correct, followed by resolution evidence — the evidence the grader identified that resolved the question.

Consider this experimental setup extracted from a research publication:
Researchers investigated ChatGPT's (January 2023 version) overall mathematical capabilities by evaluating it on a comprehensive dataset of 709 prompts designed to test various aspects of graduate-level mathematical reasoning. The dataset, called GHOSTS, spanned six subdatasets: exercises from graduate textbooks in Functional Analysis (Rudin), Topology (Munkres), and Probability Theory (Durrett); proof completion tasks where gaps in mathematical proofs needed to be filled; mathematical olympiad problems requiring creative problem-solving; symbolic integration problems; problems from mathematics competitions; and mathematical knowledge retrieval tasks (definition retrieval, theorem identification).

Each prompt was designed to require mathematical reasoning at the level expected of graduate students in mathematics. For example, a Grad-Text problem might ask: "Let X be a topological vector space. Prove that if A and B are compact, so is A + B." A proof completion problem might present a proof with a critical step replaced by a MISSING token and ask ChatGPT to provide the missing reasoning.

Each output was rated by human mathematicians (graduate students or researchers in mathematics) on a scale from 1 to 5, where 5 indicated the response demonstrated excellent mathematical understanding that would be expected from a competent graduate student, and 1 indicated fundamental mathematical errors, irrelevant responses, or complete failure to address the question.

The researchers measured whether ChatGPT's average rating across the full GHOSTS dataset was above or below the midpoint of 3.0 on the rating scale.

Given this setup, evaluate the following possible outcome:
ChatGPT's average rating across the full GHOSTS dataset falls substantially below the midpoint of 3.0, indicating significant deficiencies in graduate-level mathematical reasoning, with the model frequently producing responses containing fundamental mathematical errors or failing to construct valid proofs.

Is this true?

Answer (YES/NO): NO